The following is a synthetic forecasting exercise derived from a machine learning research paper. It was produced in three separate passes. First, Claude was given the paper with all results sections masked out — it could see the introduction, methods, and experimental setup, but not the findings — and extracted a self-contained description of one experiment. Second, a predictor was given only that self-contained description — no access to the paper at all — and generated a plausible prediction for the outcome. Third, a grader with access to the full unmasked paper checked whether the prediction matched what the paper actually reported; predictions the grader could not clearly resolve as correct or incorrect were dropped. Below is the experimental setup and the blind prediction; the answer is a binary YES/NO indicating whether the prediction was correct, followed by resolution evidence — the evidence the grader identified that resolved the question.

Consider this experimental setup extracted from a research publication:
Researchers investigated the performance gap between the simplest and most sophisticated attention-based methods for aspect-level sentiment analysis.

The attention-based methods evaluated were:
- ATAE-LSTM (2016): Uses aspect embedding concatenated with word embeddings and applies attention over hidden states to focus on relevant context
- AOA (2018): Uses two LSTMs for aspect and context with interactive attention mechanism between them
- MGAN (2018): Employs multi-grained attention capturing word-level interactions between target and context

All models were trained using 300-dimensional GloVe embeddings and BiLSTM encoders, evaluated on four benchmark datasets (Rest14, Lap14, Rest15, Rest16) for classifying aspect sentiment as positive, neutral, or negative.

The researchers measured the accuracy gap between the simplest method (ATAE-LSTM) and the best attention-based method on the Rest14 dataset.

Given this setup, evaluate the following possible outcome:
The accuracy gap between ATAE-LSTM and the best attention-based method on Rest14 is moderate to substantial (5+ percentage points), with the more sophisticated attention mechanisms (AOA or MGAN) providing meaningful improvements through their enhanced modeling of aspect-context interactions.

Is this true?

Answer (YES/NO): NO